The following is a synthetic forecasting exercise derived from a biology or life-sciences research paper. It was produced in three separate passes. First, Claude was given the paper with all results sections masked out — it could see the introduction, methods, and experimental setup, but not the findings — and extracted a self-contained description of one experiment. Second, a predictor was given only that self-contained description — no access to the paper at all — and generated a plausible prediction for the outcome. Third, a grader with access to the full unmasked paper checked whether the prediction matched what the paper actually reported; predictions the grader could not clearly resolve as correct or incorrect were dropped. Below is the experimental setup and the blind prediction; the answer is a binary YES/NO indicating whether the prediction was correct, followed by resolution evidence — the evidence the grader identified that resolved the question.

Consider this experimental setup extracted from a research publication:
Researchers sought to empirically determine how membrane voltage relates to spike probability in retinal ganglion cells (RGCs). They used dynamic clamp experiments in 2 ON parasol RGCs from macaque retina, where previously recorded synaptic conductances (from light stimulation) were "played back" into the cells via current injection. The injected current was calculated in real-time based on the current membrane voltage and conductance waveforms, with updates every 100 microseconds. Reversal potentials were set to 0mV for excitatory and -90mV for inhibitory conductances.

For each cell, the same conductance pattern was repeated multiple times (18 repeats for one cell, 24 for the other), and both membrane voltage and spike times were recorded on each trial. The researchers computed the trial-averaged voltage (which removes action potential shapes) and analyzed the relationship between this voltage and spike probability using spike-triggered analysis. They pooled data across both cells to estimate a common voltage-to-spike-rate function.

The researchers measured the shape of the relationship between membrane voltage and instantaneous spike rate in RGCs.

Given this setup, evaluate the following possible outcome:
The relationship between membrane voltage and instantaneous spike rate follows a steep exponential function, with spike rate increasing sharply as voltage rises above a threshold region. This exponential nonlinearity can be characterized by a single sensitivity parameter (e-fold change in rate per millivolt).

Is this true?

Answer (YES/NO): NO